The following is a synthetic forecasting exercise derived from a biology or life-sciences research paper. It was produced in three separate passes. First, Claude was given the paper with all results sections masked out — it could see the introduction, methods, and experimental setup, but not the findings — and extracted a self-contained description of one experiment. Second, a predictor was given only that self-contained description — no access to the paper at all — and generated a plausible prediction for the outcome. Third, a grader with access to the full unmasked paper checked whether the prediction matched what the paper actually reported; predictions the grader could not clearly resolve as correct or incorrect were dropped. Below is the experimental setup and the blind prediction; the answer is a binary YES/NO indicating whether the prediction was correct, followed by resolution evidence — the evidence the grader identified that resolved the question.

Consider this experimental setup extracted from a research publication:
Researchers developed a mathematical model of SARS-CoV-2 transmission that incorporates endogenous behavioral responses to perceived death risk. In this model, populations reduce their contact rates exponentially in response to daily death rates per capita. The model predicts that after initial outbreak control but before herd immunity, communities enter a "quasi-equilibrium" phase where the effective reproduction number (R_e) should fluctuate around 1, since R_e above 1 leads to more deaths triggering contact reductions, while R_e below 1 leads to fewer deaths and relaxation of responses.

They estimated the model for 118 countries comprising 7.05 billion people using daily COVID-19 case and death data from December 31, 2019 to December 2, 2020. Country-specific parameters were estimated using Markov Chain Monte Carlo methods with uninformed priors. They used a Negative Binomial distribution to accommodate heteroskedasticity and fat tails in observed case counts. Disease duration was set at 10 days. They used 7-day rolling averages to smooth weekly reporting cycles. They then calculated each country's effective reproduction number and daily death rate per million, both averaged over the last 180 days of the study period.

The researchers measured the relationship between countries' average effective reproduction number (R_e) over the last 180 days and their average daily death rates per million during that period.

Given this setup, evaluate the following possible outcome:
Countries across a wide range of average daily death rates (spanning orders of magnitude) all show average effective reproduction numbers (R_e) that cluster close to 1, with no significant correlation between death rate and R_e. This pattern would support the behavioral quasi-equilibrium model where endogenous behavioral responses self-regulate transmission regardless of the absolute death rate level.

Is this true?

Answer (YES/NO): YES